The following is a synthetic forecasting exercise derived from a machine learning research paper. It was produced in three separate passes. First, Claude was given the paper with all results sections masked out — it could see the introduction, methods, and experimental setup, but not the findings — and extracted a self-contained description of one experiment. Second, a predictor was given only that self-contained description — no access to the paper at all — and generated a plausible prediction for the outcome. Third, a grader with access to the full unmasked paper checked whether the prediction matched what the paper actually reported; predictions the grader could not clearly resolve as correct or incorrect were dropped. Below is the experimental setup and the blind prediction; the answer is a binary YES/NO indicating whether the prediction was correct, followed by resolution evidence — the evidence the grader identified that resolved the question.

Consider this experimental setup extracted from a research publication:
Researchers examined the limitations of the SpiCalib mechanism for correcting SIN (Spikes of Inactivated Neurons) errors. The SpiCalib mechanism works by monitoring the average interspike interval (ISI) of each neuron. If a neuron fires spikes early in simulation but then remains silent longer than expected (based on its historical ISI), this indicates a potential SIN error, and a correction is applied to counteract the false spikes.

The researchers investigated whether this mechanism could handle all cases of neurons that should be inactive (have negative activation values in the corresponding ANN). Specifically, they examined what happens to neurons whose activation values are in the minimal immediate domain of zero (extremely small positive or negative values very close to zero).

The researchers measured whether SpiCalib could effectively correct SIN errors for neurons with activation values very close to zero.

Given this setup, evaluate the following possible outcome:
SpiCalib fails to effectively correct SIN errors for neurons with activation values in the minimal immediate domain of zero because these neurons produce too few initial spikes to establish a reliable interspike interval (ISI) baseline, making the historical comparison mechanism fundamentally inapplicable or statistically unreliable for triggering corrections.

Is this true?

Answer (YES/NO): NO